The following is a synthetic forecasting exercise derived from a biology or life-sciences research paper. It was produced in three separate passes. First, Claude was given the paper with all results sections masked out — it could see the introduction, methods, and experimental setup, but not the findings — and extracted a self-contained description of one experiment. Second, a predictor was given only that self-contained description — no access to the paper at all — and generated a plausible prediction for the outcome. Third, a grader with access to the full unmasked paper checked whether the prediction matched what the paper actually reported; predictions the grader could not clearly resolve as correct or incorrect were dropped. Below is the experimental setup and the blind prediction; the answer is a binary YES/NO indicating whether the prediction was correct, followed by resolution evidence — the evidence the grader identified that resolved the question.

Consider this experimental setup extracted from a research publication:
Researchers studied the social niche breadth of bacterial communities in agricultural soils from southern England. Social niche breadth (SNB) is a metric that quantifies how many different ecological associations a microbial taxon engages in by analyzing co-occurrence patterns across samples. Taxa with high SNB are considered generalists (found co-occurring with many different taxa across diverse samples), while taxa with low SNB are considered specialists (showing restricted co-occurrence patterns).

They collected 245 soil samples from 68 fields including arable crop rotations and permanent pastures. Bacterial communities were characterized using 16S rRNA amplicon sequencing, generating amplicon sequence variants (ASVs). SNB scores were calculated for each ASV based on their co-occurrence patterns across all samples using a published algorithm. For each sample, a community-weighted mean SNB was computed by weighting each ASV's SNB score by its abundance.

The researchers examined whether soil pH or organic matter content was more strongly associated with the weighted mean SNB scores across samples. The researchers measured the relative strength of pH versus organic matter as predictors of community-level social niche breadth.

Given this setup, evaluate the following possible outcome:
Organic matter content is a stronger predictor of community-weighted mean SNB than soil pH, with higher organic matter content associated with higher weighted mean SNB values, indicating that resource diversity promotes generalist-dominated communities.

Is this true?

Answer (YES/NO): NO